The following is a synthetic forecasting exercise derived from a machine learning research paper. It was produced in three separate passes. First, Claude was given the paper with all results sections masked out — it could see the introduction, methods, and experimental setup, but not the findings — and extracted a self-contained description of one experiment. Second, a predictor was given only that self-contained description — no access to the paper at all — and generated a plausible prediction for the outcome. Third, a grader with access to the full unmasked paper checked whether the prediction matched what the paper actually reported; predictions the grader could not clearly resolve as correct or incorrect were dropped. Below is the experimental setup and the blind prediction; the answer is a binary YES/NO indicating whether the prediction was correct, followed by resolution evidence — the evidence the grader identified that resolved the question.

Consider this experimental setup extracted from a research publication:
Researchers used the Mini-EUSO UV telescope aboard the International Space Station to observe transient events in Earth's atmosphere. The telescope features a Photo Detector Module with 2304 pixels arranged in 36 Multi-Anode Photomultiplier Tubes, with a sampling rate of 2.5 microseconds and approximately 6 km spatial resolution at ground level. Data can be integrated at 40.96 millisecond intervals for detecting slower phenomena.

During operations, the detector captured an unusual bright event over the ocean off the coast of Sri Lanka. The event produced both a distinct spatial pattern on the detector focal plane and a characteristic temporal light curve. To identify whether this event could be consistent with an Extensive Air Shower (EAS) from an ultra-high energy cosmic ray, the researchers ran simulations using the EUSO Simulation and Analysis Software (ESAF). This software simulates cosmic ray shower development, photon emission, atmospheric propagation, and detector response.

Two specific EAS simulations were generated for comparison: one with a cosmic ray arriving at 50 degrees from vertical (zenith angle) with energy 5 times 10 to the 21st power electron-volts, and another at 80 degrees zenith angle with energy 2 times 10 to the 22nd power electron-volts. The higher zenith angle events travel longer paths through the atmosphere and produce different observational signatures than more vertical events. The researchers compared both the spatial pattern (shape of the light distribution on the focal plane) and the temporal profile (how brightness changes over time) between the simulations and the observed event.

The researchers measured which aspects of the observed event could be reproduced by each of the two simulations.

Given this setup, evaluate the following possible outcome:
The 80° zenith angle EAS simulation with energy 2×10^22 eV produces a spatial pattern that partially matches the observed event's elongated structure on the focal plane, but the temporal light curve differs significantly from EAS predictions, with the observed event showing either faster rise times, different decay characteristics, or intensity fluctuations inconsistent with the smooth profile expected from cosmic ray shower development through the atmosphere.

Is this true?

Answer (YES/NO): NO